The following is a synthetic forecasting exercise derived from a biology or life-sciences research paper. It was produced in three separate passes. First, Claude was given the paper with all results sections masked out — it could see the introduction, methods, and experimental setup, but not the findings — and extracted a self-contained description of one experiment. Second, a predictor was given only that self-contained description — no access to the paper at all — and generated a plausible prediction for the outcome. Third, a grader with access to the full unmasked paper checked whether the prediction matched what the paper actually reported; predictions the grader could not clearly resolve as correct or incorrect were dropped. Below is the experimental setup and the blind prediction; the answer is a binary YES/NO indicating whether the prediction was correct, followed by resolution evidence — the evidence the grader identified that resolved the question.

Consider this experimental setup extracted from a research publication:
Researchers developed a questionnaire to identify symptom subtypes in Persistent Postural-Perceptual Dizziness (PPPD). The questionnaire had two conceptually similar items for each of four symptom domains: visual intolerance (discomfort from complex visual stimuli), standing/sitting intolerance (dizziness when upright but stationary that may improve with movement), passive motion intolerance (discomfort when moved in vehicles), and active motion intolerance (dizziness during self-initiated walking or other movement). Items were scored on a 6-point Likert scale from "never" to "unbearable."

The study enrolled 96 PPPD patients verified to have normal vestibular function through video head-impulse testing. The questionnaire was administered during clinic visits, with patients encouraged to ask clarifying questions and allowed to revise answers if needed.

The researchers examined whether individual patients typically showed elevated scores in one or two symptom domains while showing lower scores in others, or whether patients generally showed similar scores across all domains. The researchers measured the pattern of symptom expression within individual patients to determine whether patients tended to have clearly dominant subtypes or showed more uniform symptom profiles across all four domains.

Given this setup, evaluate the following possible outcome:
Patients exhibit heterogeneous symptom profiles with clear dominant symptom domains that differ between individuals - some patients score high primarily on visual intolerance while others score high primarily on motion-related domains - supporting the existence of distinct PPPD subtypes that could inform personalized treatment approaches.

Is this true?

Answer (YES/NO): YES